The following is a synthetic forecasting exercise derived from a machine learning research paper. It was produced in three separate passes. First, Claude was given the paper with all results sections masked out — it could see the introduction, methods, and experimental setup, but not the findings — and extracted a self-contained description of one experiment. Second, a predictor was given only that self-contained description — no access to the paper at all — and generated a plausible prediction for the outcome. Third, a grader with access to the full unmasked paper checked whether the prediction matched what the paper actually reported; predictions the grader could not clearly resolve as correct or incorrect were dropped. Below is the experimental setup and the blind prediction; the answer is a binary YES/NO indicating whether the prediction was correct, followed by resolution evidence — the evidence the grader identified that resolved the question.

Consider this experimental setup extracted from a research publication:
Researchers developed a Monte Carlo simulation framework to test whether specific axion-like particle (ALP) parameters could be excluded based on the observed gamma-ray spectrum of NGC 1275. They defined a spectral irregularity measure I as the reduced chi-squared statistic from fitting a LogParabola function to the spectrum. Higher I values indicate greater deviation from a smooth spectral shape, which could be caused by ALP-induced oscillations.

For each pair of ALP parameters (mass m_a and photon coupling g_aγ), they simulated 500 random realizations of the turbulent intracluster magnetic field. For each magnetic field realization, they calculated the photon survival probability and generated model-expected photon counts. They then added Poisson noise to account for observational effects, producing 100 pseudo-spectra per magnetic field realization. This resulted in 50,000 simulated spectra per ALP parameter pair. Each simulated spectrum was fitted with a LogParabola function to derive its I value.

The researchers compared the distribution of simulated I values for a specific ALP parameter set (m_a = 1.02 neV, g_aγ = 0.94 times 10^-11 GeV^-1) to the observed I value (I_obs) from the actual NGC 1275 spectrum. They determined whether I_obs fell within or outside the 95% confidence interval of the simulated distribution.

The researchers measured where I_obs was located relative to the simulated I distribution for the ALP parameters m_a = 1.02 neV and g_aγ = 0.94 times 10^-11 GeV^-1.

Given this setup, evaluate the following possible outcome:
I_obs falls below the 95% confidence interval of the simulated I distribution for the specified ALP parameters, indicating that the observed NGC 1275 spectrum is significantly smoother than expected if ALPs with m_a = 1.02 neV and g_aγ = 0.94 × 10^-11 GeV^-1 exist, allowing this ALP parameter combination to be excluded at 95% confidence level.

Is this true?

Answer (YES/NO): YES